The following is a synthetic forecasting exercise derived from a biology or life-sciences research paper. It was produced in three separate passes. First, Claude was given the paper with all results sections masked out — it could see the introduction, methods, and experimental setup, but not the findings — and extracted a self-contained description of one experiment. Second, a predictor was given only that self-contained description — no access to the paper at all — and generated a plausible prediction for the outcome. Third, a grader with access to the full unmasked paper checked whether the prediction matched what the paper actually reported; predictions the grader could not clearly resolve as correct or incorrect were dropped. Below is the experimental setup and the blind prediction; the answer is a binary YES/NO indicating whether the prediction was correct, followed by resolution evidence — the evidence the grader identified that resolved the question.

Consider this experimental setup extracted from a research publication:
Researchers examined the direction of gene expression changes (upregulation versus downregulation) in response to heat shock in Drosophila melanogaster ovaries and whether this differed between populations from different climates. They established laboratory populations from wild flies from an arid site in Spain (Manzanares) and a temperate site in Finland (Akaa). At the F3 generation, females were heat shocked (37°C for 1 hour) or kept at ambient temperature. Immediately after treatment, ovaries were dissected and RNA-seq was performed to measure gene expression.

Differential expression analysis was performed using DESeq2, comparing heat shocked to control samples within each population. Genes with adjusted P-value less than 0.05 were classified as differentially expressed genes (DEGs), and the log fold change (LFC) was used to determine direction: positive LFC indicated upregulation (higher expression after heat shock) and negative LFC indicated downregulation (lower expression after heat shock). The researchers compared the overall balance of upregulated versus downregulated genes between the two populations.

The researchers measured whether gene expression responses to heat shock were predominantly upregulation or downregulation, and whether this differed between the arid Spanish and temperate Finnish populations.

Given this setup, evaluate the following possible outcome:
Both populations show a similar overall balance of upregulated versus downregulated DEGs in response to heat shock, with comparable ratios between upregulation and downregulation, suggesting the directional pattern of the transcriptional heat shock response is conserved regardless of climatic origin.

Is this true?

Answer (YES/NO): NO